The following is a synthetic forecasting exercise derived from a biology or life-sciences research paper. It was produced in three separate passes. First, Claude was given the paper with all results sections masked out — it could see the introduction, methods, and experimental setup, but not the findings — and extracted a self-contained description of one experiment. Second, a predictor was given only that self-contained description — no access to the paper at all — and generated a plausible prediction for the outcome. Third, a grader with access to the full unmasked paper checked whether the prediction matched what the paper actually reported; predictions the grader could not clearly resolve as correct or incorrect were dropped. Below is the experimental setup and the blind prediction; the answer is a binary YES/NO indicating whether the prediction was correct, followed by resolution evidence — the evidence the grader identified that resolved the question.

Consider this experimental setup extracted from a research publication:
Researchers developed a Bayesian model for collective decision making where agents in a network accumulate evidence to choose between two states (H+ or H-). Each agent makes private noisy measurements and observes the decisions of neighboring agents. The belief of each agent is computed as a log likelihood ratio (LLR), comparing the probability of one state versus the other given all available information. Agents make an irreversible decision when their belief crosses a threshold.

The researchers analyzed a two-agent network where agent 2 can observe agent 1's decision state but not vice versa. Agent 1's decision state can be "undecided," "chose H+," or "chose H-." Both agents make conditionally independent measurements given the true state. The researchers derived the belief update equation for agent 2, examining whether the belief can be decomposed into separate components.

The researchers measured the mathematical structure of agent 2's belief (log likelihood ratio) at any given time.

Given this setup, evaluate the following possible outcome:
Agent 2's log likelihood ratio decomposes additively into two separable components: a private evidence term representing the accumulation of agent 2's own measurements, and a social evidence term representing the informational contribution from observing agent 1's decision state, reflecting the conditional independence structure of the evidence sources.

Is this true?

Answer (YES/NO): YES